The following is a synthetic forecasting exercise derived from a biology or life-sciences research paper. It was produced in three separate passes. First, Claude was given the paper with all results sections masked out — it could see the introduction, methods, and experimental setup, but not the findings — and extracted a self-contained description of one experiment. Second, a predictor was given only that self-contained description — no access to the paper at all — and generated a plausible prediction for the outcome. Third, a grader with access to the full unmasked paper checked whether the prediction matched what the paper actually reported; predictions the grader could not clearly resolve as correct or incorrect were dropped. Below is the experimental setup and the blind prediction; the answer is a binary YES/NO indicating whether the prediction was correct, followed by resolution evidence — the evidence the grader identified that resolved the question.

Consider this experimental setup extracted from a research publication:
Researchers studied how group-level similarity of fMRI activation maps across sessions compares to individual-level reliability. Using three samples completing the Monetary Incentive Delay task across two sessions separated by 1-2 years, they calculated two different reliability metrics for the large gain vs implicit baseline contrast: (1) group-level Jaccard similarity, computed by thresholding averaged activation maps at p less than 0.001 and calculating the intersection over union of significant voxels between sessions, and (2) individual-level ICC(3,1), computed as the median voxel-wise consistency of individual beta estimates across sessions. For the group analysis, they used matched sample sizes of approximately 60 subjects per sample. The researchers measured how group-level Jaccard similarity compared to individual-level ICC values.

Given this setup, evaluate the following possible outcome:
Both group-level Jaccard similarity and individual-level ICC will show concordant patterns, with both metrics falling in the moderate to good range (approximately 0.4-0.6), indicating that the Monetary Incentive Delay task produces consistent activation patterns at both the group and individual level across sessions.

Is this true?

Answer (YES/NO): NO